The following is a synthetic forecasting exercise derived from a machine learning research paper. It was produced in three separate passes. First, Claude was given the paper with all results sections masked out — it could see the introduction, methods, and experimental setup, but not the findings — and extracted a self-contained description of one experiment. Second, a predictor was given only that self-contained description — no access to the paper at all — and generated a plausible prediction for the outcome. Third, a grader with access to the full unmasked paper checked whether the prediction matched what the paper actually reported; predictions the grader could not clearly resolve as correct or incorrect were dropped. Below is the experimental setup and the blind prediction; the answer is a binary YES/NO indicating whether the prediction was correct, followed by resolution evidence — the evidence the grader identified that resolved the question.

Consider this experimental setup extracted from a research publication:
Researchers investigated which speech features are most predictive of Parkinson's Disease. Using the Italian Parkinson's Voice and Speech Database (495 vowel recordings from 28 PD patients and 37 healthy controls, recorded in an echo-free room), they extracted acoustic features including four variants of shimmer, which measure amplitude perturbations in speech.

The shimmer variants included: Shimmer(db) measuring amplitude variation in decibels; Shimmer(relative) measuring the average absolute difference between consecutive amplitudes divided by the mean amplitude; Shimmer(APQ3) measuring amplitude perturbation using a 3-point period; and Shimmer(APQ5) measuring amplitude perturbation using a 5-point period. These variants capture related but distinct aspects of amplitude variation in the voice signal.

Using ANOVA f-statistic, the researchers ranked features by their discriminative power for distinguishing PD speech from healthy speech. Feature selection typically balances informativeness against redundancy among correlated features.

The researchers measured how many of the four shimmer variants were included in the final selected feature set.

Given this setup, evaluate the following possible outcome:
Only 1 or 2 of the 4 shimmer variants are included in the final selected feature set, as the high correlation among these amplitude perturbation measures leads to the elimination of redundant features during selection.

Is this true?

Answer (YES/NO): NO